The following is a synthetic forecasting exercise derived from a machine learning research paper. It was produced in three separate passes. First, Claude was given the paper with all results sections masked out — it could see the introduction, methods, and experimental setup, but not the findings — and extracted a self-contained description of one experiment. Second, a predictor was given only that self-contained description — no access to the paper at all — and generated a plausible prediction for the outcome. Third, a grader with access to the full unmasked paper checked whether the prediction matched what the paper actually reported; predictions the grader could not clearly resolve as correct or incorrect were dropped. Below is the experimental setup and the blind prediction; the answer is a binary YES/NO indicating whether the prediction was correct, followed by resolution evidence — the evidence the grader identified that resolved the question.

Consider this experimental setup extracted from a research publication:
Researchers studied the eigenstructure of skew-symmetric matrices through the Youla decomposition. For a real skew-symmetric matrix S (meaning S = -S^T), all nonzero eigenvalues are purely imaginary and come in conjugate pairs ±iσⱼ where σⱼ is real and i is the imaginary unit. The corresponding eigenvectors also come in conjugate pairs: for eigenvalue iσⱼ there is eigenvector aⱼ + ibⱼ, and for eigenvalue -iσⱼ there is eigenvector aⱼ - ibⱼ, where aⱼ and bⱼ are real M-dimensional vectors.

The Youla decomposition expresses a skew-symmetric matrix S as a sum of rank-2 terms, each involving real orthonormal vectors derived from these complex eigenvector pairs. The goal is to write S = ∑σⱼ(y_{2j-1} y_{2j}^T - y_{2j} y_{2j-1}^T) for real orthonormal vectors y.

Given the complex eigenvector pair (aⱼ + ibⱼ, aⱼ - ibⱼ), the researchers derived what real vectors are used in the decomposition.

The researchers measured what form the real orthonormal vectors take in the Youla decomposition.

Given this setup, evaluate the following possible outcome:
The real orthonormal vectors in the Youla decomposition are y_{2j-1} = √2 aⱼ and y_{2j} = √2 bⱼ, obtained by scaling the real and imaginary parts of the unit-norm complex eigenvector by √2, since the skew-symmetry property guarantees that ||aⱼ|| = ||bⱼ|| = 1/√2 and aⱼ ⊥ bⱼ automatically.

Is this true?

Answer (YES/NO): NO